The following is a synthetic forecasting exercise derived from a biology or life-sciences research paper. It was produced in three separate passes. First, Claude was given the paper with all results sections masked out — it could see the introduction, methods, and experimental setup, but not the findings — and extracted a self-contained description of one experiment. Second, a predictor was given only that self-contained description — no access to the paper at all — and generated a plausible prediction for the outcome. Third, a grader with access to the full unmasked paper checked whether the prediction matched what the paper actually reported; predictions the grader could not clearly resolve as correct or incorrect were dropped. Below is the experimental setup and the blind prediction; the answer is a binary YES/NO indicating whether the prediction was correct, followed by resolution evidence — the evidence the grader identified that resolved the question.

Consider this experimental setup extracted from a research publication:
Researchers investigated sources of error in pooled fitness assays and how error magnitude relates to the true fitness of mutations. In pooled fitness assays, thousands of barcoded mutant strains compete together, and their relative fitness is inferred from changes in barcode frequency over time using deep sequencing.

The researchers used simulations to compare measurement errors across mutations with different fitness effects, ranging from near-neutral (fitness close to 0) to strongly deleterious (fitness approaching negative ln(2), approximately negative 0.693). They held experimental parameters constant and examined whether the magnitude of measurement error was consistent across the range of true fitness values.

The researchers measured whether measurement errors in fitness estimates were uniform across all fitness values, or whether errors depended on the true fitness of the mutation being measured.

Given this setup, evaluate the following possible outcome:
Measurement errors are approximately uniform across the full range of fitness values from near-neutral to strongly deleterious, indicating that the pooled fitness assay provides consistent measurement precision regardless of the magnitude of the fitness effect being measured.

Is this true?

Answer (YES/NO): NO